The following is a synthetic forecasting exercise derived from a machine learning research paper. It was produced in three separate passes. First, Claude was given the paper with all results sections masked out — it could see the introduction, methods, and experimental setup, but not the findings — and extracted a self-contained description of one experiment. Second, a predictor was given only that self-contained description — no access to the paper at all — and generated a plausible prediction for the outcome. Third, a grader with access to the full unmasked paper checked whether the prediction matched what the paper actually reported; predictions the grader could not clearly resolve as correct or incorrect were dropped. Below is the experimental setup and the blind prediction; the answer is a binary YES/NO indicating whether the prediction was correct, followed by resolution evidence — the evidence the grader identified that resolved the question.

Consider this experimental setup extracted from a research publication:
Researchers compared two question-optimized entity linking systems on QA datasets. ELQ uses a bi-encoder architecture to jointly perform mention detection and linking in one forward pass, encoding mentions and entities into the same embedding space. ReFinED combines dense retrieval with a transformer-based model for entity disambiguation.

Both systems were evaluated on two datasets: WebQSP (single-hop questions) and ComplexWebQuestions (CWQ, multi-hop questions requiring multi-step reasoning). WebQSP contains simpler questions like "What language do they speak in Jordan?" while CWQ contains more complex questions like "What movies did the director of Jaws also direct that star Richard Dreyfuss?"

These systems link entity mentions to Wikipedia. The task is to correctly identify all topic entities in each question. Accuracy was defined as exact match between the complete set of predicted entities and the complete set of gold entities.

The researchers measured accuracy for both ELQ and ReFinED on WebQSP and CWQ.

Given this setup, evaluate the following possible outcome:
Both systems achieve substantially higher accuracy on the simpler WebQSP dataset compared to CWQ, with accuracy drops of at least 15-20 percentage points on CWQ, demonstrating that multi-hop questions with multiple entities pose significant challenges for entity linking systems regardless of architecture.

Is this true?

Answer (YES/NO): YES